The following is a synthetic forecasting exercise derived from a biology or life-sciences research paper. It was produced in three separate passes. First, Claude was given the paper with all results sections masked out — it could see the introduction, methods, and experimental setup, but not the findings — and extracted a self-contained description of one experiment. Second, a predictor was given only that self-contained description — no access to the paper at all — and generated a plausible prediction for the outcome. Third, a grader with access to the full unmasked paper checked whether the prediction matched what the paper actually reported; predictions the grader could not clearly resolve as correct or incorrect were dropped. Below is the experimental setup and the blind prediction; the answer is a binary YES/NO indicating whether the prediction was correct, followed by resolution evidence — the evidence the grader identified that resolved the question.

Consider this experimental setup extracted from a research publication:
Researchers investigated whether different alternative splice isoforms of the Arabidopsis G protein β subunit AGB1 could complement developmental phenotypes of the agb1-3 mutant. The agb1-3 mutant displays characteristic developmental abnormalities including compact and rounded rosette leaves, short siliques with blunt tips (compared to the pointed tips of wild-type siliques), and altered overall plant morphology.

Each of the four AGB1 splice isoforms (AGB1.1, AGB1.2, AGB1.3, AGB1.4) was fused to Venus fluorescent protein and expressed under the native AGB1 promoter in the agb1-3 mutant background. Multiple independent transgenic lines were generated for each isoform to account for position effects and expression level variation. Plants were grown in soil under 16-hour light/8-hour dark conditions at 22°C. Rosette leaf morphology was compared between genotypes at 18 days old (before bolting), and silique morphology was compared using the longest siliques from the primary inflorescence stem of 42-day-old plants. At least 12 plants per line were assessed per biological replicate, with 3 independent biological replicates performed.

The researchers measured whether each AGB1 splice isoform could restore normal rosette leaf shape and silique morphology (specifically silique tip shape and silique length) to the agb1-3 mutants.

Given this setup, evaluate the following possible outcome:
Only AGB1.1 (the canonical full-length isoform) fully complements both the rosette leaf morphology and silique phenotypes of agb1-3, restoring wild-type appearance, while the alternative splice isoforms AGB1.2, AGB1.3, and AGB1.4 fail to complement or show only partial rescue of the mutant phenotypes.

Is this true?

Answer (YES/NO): YES